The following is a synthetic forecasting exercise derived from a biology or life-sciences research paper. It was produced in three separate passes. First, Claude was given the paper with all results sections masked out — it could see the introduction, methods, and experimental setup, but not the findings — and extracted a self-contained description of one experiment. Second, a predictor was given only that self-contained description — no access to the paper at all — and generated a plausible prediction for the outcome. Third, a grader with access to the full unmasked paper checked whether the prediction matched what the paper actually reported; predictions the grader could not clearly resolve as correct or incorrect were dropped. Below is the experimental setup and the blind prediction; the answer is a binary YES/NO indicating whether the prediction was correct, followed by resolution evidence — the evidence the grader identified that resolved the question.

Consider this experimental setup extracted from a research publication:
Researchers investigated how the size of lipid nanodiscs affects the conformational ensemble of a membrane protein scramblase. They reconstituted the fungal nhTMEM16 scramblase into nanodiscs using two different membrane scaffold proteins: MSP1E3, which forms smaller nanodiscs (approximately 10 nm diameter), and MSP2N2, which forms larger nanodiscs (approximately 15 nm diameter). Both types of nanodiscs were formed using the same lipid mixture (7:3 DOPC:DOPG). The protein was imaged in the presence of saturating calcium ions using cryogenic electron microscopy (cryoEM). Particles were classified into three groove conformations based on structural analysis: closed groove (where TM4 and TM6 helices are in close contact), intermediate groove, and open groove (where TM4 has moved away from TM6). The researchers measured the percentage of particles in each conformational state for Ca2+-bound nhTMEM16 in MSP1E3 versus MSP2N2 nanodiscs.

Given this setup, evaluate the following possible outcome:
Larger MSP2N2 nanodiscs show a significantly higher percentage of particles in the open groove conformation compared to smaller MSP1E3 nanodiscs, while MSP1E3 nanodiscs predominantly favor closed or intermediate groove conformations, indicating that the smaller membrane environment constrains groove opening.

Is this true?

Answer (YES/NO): YES